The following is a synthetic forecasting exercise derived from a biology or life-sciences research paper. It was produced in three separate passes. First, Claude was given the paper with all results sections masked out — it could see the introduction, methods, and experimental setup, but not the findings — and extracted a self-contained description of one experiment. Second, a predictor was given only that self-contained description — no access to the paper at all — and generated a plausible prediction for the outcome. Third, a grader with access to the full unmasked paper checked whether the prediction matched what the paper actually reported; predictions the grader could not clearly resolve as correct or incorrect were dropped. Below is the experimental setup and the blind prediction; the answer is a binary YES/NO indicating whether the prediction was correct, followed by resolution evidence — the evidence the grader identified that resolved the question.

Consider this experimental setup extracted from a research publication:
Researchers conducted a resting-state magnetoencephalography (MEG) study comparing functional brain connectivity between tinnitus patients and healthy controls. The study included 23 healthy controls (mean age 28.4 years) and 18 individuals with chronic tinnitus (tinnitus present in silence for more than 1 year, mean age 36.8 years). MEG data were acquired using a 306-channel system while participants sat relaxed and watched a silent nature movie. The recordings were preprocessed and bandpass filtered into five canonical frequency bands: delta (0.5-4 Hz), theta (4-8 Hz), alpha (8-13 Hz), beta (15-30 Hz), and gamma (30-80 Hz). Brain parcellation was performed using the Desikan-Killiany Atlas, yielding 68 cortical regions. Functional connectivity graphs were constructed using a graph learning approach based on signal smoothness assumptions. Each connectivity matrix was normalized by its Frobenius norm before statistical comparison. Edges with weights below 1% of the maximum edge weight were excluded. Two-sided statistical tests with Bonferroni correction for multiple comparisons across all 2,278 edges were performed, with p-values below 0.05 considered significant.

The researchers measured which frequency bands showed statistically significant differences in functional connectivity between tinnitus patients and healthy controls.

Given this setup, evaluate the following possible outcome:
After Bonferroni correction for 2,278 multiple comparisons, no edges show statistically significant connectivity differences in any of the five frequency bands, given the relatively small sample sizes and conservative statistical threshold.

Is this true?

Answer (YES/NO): NO